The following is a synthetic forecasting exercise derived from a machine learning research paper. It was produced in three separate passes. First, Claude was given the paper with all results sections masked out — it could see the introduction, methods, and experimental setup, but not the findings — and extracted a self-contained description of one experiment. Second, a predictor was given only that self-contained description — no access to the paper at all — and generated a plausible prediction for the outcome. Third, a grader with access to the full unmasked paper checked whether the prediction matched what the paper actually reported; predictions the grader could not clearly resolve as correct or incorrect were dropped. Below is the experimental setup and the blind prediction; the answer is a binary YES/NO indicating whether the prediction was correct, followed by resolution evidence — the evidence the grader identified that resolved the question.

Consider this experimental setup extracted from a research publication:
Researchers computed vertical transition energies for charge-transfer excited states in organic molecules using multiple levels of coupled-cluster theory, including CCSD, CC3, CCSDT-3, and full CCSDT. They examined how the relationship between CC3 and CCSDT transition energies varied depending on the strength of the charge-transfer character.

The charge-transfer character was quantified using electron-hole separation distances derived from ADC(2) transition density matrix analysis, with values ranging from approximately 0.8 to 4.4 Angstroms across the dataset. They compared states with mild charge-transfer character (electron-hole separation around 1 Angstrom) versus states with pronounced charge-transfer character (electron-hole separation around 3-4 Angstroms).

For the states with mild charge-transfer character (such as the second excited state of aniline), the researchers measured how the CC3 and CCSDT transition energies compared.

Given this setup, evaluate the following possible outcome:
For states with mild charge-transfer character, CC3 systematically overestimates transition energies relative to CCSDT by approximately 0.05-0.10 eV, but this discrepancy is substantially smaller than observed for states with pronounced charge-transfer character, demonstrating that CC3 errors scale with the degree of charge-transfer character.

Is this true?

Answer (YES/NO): NO